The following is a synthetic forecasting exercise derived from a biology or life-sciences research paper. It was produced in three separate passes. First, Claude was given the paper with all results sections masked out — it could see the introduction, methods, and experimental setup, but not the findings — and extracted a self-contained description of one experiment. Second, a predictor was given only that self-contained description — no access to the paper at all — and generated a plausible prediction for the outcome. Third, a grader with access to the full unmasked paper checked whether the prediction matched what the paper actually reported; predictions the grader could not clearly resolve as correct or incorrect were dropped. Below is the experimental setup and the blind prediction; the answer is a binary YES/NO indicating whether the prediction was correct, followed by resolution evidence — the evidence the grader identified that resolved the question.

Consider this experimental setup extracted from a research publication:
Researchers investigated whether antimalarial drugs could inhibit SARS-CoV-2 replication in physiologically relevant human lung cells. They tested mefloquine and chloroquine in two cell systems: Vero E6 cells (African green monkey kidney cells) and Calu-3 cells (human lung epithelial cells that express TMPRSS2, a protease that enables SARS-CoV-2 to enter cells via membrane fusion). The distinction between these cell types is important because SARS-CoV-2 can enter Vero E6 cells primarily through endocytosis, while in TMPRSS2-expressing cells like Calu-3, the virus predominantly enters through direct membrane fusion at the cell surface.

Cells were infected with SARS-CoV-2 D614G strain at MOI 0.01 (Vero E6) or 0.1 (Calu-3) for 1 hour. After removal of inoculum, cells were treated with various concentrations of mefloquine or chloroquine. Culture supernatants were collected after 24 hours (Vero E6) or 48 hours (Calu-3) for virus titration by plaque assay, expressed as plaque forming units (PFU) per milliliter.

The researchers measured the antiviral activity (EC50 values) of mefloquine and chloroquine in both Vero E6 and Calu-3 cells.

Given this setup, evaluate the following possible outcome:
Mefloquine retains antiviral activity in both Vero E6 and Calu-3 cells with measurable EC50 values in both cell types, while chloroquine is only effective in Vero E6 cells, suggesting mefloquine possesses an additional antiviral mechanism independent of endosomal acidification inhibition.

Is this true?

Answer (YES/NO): YES